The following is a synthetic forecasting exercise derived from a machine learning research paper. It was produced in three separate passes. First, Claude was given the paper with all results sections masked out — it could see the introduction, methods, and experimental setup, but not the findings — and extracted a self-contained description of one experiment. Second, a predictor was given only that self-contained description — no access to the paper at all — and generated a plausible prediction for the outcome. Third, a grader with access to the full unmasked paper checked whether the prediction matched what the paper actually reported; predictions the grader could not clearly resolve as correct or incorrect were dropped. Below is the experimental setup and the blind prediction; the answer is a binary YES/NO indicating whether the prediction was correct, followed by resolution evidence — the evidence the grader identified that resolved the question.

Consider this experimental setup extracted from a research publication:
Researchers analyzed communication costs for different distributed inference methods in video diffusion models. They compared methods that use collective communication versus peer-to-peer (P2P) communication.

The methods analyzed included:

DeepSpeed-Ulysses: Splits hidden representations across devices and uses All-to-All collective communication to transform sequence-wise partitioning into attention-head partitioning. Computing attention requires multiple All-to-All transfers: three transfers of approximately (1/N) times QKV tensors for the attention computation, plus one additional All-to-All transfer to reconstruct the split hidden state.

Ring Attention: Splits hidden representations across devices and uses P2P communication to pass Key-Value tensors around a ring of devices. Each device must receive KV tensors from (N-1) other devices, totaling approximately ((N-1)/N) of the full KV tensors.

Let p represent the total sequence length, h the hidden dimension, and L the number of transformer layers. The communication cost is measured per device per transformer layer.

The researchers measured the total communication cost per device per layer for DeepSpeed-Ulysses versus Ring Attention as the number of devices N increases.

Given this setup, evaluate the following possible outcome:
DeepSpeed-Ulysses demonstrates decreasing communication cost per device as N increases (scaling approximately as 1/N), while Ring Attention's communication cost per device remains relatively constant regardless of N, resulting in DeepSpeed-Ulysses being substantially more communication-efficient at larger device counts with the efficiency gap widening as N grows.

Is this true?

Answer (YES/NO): YES